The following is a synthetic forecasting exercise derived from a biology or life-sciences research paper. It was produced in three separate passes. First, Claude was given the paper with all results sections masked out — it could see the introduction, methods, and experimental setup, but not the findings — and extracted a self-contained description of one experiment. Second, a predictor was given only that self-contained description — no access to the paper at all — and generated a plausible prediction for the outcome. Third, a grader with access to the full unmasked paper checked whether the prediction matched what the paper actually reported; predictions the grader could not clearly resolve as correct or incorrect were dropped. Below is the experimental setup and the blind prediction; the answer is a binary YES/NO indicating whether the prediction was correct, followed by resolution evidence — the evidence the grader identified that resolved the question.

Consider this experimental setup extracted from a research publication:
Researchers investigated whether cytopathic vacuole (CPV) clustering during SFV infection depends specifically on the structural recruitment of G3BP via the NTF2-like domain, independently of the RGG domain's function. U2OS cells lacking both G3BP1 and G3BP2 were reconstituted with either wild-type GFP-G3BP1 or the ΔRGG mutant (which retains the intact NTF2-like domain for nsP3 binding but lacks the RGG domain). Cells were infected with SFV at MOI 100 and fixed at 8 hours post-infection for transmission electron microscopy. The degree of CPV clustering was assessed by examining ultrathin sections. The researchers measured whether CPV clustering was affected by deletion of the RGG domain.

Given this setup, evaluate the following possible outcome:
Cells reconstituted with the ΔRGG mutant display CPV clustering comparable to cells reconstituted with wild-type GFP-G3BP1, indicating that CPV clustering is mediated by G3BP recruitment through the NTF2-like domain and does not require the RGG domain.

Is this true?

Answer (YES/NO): YES